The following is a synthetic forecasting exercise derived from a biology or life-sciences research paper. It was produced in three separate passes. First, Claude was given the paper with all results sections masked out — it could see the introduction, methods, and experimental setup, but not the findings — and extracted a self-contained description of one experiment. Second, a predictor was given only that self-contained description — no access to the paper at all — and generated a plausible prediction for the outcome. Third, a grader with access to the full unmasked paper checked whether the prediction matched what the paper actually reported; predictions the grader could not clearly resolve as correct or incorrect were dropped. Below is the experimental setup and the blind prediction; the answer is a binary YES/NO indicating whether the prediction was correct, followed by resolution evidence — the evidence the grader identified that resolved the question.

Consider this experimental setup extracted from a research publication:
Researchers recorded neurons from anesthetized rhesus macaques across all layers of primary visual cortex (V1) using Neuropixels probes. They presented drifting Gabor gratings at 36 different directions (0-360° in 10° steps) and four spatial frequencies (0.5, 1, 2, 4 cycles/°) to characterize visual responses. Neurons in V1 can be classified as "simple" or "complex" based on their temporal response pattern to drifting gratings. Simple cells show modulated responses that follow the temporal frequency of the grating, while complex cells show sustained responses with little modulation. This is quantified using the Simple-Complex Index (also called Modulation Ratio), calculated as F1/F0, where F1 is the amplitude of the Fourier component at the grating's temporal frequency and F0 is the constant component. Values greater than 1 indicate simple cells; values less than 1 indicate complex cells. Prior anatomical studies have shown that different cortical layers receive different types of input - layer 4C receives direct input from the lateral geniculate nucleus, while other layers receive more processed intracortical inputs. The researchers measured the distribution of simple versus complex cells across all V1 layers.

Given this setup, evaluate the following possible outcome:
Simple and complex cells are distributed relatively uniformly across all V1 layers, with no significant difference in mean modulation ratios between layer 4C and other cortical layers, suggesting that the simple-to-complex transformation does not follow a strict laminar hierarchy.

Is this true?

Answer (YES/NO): NO